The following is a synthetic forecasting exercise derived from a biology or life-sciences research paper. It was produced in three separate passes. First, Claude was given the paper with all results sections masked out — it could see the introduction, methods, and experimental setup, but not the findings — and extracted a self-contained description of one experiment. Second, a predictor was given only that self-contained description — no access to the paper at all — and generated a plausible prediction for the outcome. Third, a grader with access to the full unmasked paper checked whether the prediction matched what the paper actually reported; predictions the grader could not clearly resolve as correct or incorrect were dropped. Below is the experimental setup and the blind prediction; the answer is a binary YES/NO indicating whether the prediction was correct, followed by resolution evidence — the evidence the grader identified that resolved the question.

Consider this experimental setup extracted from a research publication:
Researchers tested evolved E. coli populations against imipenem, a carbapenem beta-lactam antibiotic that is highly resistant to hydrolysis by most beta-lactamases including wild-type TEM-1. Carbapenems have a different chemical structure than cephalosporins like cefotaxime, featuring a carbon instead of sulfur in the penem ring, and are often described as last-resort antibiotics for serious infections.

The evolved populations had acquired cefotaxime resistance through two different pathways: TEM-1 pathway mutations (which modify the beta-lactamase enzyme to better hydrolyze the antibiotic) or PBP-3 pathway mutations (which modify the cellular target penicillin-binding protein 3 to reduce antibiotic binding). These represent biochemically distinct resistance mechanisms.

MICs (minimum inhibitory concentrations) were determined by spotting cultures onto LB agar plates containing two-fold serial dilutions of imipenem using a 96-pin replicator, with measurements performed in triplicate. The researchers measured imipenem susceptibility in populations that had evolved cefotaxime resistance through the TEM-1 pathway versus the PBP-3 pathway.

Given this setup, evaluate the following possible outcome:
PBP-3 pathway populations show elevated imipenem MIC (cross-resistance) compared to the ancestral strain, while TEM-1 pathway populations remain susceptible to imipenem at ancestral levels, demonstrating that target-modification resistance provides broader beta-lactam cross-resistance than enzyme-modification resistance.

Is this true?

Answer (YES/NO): NO